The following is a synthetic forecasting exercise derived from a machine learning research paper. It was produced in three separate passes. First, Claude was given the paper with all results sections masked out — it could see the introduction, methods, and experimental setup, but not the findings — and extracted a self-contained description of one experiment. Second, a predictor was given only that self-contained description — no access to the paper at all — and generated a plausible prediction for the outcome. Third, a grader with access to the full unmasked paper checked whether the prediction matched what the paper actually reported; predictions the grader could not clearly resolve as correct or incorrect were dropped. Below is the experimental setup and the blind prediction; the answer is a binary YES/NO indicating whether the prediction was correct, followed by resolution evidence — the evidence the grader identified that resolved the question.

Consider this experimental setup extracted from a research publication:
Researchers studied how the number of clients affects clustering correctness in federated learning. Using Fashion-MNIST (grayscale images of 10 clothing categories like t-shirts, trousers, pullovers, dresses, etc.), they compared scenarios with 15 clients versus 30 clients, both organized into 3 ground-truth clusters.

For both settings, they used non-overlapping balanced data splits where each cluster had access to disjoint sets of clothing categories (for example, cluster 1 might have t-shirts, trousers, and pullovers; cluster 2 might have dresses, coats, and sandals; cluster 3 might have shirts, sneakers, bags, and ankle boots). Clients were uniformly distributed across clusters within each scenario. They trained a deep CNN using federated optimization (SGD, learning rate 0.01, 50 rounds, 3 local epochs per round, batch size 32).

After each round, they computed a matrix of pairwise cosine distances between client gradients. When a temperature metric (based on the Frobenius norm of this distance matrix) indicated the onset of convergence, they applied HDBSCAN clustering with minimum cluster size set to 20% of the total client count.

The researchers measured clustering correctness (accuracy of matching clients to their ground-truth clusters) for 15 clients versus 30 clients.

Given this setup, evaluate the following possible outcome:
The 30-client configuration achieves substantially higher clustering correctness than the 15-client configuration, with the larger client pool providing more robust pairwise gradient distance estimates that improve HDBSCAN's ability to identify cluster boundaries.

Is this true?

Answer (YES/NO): NO